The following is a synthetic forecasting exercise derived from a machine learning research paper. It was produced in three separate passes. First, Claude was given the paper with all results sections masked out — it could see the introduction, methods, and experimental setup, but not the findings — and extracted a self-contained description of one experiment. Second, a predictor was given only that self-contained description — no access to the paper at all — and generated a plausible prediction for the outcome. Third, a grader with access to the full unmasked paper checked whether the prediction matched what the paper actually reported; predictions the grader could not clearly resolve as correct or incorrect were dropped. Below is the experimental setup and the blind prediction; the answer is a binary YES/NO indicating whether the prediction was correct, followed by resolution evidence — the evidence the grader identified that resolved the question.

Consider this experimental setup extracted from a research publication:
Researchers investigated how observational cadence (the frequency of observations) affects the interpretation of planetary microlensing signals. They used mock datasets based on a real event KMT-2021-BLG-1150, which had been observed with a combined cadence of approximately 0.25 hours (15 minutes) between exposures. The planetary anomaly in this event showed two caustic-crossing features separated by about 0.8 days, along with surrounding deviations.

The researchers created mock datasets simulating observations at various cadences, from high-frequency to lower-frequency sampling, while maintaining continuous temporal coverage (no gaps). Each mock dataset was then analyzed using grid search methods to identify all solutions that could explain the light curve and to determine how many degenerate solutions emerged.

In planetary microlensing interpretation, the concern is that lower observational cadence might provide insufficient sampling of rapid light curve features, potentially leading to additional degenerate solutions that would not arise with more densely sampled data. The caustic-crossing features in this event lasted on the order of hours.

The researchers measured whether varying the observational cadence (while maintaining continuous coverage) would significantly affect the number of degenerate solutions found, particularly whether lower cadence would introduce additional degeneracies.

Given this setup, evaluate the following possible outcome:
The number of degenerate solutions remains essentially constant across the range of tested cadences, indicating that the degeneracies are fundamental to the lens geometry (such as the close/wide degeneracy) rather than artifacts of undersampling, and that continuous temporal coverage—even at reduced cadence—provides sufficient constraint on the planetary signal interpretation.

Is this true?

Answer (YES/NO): YES